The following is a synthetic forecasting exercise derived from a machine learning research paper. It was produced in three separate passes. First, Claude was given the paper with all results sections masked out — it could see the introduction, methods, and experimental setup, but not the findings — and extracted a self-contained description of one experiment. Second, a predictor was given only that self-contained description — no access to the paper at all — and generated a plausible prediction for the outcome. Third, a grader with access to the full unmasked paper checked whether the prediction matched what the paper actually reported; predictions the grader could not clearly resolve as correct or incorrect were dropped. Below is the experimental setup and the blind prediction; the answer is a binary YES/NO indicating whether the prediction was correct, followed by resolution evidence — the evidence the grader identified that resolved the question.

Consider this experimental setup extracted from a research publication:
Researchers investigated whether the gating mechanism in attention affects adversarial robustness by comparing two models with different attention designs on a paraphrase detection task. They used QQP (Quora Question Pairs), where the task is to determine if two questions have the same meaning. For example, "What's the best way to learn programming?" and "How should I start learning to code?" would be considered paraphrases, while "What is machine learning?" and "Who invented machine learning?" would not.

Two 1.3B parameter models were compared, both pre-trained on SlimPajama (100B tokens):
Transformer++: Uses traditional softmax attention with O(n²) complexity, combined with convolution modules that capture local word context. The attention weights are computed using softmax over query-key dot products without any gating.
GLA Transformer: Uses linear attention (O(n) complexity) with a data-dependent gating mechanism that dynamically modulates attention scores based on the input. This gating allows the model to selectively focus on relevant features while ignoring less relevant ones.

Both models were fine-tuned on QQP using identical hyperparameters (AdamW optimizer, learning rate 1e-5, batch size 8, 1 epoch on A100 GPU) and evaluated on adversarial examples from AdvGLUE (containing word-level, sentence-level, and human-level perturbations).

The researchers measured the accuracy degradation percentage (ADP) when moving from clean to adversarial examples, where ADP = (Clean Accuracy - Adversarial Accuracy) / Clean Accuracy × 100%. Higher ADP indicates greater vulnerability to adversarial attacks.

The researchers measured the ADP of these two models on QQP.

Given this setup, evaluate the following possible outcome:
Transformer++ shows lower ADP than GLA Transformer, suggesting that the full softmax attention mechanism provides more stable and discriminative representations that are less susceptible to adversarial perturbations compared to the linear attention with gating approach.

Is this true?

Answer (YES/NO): NO